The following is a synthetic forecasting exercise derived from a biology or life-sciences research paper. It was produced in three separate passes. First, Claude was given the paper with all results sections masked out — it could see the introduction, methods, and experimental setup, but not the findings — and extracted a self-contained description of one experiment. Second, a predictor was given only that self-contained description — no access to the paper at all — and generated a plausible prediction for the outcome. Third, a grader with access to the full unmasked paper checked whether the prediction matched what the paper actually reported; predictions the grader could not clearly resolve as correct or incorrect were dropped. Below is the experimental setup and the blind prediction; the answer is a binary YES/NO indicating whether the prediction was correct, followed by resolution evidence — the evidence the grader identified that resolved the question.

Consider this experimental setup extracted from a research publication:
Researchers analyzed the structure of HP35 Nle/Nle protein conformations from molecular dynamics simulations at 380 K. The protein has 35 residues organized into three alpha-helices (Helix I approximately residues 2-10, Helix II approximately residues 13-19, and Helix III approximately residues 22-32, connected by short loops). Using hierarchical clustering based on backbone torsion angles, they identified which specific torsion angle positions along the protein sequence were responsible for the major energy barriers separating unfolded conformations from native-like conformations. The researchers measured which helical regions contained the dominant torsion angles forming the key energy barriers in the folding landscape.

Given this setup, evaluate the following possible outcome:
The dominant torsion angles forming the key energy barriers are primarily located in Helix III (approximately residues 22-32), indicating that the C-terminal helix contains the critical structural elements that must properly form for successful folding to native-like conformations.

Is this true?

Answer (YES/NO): NO